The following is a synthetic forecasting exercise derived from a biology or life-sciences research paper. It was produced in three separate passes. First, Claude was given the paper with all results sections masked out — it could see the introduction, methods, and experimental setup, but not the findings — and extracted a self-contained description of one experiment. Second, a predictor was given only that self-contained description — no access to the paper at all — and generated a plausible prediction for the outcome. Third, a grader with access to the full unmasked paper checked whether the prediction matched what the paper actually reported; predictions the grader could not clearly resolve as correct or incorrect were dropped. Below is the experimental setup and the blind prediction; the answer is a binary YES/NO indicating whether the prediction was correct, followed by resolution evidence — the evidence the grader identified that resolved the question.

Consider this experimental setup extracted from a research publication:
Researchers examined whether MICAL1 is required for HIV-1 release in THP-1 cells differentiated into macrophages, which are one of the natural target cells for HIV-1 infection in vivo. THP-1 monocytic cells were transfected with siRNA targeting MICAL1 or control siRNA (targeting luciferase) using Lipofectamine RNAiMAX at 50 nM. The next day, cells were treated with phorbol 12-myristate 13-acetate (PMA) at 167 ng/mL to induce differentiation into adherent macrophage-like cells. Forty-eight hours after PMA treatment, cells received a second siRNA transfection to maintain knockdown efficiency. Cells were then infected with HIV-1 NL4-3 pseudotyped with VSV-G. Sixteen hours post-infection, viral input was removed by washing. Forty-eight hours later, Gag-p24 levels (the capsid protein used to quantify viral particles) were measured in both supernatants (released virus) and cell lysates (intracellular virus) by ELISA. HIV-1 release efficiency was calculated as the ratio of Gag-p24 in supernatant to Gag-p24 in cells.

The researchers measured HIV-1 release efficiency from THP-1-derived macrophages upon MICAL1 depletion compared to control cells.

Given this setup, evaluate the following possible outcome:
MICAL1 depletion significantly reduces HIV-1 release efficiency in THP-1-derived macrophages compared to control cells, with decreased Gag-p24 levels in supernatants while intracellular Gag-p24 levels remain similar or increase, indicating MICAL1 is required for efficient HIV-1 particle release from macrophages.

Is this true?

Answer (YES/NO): YES